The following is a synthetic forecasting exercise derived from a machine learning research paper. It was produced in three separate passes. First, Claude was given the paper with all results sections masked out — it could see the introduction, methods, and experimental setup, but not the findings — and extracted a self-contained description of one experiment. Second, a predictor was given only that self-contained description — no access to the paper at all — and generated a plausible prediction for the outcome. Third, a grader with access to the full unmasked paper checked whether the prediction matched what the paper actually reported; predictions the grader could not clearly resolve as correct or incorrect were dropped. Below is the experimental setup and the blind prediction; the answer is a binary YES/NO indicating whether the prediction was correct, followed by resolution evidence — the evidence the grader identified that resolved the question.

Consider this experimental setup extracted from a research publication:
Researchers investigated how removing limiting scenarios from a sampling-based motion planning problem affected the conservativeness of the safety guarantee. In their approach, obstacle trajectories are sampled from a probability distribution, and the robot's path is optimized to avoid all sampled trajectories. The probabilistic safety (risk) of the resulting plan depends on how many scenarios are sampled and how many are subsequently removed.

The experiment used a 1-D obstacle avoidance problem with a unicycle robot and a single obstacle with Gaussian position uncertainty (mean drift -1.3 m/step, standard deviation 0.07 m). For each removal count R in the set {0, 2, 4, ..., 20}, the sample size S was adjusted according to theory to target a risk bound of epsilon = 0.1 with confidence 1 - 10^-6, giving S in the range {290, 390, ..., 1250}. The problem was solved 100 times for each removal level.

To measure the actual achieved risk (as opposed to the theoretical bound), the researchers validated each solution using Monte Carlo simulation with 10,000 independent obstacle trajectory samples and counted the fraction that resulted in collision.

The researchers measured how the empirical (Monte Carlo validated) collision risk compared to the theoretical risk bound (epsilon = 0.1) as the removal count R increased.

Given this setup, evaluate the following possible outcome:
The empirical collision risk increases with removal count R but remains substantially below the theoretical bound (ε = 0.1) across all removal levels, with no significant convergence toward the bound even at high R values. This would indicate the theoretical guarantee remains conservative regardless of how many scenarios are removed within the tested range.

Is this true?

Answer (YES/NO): NO